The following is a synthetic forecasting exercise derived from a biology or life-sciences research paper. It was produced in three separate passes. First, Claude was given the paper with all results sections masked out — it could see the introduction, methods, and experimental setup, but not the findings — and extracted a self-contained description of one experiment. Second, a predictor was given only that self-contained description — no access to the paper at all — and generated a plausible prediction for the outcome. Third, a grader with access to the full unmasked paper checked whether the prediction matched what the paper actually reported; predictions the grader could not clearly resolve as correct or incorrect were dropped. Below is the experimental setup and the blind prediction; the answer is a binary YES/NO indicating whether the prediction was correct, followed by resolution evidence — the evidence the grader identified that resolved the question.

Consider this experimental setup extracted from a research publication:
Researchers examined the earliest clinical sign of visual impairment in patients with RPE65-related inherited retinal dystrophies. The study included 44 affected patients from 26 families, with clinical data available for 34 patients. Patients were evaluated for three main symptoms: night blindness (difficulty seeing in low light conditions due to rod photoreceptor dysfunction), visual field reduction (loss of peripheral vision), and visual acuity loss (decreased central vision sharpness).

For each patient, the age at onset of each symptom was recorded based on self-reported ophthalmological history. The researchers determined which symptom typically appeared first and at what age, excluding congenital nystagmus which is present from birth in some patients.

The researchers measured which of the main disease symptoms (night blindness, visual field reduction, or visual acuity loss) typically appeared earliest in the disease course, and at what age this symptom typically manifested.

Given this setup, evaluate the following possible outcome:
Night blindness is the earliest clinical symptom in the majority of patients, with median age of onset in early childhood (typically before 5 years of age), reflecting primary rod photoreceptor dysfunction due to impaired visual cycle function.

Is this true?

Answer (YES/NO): YES